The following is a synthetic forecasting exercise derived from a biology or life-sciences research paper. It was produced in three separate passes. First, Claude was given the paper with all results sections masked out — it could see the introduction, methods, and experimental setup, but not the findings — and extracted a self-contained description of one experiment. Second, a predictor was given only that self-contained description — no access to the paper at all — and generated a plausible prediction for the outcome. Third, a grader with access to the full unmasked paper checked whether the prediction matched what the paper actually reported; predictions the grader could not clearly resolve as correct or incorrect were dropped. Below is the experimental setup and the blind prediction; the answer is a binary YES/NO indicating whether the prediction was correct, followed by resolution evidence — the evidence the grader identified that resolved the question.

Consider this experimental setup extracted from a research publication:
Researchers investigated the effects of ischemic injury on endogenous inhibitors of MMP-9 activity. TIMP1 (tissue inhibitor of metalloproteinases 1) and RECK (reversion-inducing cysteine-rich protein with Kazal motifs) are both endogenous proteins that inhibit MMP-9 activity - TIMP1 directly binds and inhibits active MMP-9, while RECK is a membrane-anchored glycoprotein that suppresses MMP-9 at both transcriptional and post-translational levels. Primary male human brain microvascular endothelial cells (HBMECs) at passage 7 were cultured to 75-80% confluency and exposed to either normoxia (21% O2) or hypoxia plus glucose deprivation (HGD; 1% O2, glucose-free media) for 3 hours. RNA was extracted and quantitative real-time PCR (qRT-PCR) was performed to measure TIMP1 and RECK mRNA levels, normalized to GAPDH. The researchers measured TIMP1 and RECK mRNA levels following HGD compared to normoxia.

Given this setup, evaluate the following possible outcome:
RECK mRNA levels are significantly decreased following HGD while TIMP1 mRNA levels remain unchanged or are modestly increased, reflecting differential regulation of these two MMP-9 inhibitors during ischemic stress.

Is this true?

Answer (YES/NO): NO